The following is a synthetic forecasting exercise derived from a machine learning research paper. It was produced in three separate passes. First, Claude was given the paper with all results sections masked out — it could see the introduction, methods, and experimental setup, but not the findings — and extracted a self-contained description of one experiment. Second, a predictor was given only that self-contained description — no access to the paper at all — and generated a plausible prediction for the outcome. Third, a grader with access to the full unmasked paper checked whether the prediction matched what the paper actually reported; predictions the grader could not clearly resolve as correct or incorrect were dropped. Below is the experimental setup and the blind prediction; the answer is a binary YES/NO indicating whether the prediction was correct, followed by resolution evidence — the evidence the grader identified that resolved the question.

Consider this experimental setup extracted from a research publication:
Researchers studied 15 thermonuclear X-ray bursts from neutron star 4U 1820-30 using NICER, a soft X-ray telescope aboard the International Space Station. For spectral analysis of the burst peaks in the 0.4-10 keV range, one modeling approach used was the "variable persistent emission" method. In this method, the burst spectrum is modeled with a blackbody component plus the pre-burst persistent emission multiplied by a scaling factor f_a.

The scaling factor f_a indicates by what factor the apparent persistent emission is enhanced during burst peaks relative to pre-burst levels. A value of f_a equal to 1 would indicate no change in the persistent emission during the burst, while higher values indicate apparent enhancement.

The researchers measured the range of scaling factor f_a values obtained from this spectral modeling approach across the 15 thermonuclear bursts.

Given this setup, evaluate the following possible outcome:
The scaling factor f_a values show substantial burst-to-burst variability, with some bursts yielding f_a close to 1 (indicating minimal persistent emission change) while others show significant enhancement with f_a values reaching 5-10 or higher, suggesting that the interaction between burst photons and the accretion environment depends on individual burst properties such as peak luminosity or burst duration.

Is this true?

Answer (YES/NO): NO